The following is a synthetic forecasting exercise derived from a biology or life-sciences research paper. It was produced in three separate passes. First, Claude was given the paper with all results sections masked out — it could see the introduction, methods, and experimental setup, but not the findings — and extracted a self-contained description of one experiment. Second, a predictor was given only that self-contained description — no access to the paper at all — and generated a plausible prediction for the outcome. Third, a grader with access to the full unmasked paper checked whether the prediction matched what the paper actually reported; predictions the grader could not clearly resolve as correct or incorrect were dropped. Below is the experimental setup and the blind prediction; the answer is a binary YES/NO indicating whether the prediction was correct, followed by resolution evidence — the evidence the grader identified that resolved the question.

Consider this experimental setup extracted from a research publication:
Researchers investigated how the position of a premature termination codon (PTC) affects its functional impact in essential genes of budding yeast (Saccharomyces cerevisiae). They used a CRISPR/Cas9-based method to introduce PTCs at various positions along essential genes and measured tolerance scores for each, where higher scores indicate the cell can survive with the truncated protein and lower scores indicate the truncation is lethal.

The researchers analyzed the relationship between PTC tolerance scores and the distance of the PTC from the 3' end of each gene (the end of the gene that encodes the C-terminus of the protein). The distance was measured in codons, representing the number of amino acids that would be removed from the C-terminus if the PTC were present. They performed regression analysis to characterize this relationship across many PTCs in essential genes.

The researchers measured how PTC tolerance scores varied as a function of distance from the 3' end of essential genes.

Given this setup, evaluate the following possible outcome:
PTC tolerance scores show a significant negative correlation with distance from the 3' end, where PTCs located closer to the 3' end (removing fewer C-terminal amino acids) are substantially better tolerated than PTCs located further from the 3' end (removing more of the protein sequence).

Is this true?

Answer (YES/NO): NO